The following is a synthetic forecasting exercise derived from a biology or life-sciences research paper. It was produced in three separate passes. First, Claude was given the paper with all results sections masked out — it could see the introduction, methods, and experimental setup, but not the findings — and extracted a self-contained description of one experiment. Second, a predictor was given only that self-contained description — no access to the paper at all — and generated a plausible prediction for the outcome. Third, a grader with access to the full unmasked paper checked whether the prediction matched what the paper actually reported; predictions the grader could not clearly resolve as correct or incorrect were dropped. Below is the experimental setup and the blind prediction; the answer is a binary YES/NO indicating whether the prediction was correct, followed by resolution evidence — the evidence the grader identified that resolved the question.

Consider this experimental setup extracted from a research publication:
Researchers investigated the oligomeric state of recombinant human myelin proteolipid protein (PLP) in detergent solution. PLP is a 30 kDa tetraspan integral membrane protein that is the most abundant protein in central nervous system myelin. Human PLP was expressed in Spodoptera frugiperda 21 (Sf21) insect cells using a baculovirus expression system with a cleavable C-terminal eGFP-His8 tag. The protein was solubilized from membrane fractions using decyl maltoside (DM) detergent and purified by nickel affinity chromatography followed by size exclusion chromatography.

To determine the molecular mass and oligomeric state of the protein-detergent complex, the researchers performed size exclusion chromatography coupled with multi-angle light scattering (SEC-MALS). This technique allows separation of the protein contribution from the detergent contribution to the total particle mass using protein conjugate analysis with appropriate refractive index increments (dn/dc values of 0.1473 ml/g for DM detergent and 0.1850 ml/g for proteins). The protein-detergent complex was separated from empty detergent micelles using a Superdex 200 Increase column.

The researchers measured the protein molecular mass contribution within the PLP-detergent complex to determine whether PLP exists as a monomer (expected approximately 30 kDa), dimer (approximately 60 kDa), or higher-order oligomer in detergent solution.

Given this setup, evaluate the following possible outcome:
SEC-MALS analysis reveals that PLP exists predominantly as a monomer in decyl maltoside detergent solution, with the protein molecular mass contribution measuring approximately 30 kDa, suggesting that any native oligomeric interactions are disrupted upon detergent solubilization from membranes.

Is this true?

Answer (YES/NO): NO